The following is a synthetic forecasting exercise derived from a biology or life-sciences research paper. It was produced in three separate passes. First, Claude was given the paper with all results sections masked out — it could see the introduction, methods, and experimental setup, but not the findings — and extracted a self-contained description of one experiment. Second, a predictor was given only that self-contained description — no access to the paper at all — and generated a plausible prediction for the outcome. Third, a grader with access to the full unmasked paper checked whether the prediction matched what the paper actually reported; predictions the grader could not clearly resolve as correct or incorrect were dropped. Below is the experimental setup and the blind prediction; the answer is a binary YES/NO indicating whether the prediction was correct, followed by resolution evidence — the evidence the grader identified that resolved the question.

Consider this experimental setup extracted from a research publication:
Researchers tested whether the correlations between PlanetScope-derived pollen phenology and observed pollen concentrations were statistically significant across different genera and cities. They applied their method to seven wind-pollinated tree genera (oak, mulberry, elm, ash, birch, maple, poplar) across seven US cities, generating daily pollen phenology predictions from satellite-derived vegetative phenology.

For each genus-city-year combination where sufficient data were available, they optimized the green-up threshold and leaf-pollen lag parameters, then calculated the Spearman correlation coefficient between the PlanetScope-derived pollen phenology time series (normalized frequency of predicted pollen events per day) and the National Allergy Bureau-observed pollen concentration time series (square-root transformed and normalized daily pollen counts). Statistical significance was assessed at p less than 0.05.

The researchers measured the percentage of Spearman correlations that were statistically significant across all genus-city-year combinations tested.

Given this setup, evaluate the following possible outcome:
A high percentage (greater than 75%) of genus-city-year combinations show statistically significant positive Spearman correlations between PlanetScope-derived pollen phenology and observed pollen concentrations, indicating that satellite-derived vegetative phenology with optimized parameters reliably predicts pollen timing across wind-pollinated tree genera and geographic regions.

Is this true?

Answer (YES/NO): YES